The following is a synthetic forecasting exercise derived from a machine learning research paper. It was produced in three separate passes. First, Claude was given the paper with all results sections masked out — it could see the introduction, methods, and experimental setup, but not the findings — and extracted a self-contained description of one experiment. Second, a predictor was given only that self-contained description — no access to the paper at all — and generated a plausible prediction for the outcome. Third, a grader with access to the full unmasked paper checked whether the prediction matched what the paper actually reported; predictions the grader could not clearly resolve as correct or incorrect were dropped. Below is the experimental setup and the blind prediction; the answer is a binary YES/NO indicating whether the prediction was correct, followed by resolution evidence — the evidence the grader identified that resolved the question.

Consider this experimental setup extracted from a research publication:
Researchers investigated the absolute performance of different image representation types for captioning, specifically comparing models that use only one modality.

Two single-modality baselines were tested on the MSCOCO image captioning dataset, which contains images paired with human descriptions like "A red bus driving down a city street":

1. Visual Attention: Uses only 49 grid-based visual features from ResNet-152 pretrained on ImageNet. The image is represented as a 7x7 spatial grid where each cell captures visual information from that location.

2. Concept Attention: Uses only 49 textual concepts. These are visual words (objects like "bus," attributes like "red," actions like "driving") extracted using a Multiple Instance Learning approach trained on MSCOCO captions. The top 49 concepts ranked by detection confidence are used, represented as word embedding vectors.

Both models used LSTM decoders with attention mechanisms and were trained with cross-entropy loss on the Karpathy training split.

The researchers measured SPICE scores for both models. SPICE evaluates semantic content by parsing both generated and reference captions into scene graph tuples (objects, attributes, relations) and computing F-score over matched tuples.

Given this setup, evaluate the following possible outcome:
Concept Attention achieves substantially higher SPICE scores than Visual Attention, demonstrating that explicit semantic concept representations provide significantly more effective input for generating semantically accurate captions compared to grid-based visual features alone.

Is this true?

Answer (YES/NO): NO